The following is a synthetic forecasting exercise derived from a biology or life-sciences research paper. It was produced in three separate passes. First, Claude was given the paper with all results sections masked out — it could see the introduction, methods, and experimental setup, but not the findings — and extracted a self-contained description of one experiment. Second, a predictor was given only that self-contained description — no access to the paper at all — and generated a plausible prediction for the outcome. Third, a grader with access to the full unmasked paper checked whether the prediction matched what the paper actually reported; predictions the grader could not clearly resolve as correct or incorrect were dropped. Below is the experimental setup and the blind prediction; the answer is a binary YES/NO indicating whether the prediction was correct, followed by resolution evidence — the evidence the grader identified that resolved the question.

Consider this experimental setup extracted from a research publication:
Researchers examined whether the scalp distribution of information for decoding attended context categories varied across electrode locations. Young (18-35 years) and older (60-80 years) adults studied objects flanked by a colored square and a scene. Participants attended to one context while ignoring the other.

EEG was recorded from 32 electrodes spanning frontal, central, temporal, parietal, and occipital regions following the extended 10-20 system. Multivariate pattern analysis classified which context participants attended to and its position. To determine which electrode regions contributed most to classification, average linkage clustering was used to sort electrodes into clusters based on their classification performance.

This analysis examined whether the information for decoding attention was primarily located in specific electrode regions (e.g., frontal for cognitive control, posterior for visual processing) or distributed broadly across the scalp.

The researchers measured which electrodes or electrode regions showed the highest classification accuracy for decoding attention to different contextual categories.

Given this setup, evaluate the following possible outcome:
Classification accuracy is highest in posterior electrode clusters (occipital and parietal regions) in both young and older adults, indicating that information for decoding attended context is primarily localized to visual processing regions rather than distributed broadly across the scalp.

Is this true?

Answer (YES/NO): YES